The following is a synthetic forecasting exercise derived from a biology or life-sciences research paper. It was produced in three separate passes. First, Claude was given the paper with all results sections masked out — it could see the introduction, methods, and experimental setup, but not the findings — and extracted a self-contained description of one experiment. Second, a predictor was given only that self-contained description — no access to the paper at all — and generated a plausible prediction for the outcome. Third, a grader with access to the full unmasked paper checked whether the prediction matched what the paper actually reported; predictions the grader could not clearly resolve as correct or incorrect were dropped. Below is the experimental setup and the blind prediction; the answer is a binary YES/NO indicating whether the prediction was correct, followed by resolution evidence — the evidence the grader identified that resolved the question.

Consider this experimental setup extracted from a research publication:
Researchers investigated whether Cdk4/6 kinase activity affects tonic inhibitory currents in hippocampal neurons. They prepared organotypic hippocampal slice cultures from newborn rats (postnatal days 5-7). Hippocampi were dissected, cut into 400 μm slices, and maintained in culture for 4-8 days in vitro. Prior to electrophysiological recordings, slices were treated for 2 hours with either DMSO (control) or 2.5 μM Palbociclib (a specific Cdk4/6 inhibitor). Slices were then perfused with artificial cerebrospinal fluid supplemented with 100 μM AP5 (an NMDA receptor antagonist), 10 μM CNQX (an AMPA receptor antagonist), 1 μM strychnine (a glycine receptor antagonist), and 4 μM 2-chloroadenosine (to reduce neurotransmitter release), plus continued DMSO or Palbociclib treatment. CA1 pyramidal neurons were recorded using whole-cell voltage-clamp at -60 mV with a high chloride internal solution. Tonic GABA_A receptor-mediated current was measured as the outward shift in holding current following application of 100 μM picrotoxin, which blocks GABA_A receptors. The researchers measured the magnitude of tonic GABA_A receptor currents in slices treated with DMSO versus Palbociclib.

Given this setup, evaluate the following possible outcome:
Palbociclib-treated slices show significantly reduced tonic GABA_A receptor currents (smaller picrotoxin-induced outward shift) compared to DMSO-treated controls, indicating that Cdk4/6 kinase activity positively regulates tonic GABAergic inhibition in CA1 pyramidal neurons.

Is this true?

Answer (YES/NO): YES